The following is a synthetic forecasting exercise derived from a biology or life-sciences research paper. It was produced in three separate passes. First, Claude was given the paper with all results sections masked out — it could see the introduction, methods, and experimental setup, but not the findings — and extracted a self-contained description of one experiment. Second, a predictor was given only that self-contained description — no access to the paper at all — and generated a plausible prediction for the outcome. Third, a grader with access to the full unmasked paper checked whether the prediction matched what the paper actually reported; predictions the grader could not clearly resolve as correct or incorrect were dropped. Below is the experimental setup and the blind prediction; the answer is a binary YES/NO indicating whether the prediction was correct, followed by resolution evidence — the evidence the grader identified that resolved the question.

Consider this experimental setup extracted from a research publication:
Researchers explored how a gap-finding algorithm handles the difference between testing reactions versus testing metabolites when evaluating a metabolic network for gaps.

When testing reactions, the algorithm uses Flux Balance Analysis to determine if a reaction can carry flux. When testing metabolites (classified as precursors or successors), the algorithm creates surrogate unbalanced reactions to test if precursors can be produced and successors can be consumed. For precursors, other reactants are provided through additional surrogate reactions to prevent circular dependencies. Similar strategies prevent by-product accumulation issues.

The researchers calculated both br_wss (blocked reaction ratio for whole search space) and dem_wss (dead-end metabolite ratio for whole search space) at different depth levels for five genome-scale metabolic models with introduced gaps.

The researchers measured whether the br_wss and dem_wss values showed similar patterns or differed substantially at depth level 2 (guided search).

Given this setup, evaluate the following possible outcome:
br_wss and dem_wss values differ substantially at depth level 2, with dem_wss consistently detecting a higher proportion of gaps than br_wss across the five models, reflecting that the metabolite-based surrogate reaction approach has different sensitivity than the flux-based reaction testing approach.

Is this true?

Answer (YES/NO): NO